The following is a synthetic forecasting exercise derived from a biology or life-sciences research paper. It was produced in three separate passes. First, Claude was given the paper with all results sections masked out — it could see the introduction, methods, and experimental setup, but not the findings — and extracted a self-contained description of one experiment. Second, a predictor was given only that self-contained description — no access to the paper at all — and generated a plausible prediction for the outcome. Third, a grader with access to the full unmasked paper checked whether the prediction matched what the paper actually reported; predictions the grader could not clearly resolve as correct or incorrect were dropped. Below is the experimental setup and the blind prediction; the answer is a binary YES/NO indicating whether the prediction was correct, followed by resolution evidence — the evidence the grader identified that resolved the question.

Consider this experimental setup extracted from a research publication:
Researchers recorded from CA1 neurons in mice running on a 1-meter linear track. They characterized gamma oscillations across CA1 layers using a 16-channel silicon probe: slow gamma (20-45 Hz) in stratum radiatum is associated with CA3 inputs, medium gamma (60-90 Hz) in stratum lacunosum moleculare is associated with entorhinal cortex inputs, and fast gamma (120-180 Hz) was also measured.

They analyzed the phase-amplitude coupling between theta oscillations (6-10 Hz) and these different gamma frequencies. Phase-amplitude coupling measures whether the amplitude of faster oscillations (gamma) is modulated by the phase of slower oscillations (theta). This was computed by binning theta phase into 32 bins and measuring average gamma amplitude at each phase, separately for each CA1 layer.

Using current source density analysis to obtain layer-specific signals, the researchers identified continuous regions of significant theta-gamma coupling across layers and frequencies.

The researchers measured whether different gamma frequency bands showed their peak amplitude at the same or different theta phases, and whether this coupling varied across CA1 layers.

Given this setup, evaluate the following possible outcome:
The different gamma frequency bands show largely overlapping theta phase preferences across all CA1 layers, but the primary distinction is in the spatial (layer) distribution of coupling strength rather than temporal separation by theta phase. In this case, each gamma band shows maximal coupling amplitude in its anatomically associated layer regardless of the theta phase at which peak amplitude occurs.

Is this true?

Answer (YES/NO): NO